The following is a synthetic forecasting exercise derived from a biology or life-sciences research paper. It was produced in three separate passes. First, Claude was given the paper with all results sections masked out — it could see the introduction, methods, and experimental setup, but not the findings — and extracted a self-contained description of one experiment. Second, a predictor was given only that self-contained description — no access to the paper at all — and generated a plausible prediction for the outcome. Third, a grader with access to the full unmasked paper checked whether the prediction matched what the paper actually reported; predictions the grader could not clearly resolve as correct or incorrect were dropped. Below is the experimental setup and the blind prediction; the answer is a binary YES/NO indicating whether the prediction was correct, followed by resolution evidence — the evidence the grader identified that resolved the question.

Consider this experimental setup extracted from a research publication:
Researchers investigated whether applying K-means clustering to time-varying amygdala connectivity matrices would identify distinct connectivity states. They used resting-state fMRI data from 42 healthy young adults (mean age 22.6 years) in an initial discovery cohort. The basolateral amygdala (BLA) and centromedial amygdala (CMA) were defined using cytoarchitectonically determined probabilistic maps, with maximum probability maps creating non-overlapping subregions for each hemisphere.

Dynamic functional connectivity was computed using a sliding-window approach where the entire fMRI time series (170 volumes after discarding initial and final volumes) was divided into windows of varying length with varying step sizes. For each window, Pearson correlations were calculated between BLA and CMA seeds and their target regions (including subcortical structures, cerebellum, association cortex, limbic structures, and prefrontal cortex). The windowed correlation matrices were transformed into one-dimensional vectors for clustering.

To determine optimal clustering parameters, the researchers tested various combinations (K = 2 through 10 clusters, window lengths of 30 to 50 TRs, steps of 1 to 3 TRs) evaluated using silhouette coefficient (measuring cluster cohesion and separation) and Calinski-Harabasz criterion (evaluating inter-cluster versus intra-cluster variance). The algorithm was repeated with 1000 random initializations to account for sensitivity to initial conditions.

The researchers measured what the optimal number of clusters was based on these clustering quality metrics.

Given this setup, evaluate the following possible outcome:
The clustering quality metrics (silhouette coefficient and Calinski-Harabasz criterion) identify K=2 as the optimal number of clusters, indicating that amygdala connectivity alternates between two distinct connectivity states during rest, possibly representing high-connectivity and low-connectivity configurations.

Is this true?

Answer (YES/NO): YES